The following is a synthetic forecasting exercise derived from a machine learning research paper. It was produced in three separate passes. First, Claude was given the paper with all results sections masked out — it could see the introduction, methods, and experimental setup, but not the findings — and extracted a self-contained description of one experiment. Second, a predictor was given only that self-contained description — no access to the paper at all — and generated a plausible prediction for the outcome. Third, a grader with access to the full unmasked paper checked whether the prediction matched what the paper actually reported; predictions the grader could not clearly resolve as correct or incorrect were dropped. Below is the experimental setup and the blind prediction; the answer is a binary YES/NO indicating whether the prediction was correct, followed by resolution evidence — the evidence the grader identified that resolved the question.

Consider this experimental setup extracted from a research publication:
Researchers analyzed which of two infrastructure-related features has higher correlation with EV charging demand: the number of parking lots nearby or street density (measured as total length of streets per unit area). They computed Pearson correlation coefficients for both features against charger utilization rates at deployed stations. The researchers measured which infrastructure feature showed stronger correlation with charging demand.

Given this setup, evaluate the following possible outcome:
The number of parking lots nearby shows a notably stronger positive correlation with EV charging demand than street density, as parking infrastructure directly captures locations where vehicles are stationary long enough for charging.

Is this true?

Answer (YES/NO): YES